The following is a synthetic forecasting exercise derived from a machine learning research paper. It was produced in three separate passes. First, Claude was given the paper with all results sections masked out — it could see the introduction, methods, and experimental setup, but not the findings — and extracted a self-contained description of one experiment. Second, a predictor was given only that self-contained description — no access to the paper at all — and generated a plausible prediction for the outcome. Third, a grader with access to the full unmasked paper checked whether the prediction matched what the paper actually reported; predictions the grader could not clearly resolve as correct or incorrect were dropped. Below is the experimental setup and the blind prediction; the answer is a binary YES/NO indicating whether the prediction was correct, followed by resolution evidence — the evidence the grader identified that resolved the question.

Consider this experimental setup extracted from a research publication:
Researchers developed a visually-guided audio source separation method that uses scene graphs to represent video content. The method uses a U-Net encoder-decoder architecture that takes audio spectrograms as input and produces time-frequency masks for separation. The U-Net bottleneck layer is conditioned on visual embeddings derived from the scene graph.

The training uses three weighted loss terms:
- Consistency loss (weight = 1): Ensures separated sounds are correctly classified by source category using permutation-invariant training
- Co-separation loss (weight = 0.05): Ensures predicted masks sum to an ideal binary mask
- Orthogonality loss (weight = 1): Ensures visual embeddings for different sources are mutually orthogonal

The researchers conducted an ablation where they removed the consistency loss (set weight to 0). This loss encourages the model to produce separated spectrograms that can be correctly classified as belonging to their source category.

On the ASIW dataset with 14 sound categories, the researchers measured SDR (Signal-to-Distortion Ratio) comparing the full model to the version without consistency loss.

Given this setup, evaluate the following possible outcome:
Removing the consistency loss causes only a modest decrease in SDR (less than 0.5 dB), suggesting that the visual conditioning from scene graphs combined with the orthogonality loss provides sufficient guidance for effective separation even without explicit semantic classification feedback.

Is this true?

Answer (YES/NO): NO